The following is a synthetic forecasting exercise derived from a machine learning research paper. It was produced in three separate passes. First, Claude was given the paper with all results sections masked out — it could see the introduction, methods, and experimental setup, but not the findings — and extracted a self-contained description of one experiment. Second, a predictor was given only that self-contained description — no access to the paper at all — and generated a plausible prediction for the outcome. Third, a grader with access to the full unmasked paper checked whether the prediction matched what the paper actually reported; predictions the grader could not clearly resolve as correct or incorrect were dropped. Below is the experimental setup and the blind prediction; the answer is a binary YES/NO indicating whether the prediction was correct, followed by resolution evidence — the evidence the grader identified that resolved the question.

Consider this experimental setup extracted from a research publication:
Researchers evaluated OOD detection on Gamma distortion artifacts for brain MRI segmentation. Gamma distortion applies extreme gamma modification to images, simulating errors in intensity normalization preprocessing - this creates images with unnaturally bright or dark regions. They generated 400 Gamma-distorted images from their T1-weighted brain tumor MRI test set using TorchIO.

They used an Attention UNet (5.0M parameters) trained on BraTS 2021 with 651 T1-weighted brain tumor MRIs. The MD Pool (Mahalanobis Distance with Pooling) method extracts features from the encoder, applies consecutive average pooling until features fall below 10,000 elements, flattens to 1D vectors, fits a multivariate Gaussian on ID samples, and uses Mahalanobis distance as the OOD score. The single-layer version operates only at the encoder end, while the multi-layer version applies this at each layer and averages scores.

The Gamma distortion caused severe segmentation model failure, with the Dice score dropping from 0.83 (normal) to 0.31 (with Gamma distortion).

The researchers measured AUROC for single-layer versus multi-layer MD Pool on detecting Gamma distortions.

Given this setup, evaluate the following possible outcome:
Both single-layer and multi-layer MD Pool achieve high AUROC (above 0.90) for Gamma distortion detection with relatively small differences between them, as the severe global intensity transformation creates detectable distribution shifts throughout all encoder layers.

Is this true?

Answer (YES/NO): YES